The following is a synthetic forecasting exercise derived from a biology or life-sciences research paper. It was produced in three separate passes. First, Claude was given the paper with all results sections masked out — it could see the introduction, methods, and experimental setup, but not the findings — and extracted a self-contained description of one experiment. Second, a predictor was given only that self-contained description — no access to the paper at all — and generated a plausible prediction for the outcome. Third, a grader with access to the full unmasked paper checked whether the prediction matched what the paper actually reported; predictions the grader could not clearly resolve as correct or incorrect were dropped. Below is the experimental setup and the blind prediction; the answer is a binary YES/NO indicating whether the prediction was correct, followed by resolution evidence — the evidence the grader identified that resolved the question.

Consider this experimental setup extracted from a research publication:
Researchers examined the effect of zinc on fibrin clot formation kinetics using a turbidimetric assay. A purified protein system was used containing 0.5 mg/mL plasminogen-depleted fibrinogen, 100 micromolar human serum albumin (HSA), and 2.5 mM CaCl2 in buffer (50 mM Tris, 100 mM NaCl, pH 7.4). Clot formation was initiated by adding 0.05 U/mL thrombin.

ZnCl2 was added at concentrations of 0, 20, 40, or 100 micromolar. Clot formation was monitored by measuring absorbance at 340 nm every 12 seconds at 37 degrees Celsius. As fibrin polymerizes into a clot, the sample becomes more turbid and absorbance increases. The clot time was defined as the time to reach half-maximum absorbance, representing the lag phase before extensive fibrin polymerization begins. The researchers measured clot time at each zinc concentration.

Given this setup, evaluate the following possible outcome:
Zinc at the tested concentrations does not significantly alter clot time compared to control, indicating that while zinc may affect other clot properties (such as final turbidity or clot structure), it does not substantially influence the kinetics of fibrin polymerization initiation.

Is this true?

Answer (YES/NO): NO